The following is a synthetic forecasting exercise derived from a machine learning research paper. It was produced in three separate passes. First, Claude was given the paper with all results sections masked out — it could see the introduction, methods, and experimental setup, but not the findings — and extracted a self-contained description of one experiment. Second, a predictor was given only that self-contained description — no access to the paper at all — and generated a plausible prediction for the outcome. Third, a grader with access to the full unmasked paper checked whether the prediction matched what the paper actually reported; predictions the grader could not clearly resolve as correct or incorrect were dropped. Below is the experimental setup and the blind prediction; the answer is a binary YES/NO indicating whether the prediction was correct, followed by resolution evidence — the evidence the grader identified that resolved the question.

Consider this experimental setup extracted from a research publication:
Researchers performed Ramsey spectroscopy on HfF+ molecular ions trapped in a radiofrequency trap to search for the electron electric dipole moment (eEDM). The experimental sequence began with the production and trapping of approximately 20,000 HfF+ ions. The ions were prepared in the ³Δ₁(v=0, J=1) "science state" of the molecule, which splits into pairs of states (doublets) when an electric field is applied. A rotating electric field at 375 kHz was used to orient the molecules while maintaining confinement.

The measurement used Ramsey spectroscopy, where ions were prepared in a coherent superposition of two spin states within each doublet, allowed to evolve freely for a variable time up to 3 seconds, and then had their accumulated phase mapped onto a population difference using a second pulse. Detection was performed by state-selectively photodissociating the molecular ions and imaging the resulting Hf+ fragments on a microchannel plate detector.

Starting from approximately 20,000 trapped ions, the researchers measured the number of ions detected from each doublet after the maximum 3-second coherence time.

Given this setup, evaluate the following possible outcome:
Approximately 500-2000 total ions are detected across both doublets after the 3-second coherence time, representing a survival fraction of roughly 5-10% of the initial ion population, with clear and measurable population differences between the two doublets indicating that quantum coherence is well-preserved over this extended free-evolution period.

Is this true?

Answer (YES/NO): NO